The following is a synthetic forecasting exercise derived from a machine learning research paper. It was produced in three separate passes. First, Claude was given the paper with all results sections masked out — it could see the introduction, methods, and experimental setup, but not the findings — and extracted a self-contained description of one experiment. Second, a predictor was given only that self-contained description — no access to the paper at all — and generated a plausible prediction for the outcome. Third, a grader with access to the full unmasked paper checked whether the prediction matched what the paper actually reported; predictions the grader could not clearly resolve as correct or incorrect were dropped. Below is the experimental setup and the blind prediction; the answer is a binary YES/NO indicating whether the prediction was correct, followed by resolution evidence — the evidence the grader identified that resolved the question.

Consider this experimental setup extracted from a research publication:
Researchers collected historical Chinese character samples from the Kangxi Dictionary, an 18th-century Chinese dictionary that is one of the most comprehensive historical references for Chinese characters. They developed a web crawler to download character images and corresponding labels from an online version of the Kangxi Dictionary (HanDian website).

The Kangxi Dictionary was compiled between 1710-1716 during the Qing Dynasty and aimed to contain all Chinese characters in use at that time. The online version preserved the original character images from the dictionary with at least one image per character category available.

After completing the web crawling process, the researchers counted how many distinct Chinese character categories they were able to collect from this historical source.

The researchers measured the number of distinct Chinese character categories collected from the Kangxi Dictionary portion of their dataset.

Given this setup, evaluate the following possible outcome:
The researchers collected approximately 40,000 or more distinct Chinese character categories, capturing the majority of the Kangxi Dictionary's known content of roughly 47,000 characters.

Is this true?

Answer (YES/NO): YES